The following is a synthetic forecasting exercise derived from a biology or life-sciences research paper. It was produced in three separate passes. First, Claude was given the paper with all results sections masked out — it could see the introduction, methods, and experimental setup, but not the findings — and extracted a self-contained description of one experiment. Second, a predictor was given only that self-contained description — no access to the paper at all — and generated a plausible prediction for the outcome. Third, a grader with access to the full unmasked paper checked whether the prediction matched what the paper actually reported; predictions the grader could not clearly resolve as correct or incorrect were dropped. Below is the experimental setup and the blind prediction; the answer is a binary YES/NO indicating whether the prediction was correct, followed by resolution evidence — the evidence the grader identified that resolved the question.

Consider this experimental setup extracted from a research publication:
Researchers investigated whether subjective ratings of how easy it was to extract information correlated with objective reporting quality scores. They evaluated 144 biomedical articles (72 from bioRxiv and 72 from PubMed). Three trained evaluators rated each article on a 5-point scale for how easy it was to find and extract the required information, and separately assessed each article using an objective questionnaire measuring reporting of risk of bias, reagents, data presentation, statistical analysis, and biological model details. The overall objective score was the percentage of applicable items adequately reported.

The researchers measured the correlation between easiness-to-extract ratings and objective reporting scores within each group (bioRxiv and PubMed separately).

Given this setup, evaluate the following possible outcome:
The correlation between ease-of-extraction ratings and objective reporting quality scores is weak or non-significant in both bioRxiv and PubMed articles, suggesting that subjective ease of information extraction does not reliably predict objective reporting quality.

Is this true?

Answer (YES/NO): NO